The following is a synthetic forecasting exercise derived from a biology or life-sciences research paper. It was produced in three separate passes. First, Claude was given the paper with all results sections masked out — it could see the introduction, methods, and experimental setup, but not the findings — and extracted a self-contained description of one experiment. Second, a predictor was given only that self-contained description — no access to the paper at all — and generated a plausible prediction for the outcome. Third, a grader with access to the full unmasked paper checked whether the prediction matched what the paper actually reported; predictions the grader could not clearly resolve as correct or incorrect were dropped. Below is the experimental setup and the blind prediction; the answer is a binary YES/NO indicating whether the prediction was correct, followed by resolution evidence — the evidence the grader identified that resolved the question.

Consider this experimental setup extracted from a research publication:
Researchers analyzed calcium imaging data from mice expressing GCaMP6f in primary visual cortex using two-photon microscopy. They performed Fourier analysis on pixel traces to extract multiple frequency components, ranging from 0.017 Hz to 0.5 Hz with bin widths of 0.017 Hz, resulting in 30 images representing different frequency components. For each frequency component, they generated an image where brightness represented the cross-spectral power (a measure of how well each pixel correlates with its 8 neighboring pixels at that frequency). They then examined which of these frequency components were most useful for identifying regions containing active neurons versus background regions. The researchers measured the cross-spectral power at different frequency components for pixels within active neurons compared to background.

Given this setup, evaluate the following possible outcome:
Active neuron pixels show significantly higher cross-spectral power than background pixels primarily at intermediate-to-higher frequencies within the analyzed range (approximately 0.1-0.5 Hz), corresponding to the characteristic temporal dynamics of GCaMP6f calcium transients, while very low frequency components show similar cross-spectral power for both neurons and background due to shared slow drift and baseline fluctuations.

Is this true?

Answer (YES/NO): NO